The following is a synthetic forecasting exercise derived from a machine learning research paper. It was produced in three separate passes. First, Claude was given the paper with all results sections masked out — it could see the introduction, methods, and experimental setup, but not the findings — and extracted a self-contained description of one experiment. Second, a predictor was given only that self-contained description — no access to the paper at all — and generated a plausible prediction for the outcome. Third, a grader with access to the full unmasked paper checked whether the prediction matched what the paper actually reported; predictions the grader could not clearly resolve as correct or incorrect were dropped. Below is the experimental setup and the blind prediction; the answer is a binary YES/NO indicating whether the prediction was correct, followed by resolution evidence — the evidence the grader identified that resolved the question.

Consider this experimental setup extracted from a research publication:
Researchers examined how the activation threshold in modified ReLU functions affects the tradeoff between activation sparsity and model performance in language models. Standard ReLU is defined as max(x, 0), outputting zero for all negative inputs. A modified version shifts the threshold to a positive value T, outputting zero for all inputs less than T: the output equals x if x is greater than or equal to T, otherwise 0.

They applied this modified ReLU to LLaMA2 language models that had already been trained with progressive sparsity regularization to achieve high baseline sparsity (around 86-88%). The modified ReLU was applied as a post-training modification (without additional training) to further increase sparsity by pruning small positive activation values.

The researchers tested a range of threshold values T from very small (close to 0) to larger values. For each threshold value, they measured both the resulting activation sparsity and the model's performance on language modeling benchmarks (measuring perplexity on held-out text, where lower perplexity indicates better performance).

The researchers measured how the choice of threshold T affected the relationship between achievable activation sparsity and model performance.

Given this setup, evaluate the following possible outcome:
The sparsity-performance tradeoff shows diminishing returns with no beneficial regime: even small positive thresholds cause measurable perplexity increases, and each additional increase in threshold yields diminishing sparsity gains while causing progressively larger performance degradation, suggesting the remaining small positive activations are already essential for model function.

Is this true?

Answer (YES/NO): NO